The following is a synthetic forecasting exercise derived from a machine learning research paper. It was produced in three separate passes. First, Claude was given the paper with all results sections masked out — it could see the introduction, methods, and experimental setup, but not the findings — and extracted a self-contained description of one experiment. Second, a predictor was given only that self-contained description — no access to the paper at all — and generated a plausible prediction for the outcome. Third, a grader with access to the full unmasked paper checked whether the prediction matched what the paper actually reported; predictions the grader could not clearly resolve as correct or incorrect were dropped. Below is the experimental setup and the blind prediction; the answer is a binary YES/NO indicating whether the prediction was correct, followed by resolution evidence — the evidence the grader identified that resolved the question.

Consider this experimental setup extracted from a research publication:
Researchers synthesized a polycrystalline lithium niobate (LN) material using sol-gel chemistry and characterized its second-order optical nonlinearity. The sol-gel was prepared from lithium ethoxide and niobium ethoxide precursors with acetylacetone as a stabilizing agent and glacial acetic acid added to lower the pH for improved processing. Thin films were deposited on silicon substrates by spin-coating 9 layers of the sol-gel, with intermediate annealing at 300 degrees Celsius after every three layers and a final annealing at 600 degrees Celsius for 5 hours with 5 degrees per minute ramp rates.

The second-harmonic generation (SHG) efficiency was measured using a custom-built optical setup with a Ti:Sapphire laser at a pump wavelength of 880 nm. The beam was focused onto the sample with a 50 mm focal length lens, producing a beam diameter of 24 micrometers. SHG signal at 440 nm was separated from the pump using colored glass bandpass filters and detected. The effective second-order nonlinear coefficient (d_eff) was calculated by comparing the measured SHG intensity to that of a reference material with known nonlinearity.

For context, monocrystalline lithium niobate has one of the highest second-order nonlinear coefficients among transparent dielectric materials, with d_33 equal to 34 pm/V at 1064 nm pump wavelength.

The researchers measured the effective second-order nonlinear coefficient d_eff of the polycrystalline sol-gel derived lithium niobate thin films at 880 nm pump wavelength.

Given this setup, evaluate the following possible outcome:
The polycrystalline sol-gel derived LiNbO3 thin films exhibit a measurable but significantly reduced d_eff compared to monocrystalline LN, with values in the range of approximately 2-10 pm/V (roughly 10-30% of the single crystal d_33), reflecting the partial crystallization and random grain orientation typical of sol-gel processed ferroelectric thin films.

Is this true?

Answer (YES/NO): YES